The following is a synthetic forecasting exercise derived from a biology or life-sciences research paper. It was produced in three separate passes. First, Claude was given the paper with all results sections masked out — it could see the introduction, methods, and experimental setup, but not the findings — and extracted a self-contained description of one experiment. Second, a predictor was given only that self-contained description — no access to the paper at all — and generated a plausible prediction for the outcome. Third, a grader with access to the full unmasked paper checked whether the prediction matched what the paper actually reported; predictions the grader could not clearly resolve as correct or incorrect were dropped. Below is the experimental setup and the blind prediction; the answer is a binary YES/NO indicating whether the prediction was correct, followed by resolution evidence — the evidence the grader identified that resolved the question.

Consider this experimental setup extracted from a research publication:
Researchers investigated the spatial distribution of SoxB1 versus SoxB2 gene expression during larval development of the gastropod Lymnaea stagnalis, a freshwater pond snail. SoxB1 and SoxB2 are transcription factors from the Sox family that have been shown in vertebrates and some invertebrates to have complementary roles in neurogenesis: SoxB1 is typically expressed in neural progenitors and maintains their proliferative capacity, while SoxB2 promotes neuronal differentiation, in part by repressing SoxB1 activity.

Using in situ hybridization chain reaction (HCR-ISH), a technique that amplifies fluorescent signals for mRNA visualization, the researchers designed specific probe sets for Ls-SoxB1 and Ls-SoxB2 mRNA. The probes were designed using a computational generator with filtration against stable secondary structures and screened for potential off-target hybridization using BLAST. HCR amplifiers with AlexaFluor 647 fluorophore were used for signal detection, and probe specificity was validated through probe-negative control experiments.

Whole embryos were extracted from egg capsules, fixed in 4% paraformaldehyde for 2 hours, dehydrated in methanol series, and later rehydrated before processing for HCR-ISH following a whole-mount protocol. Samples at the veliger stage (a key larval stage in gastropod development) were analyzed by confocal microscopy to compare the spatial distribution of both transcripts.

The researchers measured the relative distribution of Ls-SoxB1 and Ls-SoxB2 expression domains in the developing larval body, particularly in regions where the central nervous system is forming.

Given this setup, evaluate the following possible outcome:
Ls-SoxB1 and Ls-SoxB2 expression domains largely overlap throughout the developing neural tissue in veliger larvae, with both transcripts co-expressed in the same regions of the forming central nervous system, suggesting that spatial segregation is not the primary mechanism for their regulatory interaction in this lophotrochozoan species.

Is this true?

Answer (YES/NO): NO